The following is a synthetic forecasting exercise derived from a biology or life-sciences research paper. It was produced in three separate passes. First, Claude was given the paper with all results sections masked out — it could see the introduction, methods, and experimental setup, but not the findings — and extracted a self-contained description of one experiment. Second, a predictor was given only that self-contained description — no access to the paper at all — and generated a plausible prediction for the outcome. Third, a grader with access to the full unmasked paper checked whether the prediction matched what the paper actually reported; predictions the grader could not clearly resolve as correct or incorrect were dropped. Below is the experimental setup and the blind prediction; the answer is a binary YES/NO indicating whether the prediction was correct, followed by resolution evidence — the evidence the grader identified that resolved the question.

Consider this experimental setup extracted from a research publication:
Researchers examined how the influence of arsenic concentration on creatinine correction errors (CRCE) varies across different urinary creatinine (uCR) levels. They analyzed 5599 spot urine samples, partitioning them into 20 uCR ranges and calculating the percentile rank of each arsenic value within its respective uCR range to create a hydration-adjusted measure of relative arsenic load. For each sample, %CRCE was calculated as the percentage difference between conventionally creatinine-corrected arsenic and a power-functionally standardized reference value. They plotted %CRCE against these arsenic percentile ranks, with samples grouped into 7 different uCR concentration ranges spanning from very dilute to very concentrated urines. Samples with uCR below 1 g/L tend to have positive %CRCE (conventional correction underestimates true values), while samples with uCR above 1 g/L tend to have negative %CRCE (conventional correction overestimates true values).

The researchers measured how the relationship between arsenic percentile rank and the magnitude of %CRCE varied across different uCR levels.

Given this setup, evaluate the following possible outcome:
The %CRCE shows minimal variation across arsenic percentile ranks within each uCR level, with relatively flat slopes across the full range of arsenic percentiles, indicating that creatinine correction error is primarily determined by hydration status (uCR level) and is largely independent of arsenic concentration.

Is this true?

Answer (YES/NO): NO